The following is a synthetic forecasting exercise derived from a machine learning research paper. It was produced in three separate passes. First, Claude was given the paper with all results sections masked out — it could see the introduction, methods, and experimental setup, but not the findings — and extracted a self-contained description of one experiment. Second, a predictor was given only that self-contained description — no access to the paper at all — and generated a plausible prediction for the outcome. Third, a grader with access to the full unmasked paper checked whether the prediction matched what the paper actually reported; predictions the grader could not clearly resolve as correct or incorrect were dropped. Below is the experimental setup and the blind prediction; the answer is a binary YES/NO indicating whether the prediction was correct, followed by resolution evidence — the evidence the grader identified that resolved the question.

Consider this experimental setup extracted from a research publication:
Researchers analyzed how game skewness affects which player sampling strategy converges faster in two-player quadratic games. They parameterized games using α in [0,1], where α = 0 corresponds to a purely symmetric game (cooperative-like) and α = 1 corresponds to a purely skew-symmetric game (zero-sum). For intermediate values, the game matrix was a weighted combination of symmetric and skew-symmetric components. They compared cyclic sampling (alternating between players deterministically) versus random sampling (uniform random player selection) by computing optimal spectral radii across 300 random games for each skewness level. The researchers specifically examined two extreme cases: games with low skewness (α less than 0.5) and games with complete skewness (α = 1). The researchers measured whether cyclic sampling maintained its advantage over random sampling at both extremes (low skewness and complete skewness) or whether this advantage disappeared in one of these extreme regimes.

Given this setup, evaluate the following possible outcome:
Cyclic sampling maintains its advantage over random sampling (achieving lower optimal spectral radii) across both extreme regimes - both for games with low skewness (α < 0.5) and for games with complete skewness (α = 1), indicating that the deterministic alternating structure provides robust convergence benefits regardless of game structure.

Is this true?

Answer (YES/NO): YES